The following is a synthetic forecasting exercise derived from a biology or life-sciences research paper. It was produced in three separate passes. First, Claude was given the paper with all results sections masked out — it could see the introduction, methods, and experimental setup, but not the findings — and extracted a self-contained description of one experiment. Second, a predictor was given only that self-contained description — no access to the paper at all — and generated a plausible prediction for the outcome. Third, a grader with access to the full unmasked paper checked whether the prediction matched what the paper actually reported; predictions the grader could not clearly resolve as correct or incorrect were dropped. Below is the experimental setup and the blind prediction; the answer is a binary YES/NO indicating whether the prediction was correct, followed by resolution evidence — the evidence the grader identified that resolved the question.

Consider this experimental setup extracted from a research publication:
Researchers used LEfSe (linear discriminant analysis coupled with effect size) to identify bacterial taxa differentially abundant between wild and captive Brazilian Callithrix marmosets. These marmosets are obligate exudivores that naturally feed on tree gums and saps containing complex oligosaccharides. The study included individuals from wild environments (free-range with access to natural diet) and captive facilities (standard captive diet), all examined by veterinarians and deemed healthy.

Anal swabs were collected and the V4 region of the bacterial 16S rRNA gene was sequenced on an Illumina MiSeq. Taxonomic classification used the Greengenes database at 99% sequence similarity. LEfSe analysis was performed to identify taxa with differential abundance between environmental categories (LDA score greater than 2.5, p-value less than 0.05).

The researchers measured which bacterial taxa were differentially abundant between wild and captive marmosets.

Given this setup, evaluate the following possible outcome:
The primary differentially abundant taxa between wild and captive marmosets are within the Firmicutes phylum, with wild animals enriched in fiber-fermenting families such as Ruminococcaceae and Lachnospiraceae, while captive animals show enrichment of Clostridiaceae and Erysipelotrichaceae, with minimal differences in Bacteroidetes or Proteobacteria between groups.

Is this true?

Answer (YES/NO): NO